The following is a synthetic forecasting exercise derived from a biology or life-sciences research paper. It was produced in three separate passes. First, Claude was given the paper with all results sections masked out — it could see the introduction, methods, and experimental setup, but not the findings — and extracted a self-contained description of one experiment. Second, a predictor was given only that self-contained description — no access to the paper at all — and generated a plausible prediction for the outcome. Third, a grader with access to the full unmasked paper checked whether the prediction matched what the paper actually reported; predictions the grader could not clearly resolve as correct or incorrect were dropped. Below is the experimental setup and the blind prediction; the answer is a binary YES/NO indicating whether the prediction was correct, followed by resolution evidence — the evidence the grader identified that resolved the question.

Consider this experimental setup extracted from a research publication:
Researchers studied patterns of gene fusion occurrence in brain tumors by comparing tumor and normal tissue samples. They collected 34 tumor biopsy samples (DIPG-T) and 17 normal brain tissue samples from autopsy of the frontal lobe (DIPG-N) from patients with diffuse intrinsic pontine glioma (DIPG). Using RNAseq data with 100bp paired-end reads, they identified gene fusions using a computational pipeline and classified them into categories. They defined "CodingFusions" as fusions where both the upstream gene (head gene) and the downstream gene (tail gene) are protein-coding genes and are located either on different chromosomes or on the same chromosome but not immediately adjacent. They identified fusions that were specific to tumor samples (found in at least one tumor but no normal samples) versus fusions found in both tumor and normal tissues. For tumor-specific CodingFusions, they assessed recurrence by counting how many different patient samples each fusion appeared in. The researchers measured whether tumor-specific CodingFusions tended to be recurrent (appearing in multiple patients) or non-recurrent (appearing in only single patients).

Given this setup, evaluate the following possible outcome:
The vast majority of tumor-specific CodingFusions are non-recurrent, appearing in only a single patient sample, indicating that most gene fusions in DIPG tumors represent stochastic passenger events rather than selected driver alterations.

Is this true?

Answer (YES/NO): YES